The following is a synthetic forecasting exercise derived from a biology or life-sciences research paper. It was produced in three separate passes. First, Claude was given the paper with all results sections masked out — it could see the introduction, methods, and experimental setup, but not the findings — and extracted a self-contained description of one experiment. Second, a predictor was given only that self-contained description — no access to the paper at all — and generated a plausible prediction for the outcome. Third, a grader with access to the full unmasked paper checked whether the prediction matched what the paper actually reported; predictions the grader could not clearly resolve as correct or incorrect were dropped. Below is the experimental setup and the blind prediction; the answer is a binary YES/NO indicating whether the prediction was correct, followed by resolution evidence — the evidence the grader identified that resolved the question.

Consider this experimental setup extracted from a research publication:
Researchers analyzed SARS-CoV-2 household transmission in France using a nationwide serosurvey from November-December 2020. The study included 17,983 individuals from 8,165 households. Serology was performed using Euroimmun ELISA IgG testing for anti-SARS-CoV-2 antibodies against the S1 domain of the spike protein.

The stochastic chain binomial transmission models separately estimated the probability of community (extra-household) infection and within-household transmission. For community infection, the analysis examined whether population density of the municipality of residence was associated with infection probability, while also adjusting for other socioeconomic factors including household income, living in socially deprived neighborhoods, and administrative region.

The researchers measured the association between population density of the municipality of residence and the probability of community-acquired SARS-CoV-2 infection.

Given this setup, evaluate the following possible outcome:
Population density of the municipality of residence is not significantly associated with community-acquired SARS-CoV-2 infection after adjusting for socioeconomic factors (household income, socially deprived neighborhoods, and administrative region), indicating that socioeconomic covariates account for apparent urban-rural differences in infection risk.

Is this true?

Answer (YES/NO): NO